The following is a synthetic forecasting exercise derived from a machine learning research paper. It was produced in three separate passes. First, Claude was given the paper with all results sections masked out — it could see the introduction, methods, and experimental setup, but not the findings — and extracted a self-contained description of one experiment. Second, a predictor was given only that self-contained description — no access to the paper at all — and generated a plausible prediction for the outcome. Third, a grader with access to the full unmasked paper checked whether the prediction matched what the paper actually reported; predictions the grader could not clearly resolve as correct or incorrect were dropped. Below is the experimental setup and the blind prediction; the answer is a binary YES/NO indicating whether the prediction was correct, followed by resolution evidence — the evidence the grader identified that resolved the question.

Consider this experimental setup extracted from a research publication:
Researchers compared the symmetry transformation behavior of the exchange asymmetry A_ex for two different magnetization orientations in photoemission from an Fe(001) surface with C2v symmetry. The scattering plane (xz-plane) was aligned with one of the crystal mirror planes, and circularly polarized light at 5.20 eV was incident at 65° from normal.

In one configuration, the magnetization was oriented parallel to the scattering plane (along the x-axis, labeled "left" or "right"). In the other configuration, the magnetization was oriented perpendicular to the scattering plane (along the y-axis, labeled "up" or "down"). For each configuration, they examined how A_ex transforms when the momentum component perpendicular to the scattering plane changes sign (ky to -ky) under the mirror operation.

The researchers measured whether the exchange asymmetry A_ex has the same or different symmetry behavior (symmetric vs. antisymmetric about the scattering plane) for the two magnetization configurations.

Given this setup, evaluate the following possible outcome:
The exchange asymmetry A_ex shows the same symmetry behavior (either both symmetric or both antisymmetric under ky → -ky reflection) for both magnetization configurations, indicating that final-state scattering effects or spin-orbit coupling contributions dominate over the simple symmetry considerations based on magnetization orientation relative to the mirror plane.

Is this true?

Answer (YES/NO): NO